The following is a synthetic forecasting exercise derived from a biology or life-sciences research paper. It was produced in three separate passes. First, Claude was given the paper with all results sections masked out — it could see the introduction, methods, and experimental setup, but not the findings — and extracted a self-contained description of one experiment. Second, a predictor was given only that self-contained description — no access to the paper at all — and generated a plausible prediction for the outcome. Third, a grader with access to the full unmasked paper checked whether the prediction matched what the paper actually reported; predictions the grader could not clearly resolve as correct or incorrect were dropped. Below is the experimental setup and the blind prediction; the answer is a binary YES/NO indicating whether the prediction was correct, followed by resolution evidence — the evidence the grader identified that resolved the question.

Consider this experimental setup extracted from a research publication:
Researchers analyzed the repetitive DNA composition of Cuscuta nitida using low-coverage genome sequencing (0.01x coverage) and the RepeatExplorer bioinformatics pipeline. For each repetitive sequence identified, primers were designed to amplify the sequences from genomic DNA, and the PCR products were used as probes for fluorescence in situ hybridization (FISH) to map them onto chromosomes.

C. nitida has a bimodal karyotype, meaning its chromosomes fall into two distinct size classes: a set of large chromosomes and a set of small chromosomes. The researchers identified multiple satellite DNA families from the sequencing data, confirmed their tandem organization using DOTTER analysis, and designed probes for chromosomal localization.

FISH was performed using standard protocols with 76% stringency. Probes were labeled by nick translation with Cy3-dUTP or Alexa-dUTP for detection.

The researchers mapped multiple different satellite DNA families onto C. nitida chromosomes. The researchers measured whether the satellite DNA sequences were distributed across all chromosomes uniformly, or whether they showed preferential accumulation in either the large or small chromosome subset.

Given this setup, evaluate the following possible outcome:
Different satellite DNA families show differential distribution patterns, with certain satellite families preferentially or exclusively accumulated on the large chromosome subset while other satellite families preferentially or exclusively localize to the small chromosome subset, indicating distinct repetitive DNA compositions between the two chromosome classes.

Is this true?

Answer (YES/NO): NO